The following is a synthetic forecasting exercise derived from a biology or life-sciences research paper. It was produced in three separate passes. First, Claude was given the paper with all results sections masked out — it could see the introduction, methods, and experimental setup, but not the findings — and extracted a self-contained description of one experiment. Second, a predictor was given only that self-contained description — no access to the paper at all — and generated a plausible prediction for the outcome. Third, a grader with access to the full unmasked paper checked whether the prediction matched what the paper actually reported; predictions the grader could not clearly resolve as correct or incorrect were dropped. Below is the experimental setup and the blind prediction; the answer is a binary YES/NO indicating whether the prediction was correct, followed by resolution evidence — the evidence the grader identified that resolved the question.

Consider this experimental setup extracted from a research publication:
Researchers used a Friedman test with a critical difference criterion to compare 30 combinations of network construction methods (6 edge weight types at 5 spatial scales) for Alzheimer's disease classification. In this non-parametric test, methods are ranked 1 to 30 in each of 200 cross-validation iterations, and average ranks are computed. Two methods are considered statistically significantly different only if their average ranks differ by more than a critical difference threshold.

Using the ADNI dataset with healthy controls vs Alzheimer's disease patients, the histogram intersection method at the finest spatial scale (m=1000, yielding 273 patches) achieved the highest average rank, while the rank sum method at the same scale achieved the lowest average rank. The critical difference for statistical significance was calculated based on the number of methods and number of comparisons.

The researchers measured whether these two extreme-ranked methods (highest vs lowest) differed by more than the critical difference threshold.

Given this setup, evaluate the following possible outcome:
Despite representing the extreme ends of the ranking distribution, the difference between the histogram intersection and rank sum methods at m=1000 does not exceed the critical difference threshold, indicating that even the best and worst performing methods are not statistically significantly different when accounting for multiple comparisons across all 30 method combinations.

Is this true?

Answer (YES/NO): NO